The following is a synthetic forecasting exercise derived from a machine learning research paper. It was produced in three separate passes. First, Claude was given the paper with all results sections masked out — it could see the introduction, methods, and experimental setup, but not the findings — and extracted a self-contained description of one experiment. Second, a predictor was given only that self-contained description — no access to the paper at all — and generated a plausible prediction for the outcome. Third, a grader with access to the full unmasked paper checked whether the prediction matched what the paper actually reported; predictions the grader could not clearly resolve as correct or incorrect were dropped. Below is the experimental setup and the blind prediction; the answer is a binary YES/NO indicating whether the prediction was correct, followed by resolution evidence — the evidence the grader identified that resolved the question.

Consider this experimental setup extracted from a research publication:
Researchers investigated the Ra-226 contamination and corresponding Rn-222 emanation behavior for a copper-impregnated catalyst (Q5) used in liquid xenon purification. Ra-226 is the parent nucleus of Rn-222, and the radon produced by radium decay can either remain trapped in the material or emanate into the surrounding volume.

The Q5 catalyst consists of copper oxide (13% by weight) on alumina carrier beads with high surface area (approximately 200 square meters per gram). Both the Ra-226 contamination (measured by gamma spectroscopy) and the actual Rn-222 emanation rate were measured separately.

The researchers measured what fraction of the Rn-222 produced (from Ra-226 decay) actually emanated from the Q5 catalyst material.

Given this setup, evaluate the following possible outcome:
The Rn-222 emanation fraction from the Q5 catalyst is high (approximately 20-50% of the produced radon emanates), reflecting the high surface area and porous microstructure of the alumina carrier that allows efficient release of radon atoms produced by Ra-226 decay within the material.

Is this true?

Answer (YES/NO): YES